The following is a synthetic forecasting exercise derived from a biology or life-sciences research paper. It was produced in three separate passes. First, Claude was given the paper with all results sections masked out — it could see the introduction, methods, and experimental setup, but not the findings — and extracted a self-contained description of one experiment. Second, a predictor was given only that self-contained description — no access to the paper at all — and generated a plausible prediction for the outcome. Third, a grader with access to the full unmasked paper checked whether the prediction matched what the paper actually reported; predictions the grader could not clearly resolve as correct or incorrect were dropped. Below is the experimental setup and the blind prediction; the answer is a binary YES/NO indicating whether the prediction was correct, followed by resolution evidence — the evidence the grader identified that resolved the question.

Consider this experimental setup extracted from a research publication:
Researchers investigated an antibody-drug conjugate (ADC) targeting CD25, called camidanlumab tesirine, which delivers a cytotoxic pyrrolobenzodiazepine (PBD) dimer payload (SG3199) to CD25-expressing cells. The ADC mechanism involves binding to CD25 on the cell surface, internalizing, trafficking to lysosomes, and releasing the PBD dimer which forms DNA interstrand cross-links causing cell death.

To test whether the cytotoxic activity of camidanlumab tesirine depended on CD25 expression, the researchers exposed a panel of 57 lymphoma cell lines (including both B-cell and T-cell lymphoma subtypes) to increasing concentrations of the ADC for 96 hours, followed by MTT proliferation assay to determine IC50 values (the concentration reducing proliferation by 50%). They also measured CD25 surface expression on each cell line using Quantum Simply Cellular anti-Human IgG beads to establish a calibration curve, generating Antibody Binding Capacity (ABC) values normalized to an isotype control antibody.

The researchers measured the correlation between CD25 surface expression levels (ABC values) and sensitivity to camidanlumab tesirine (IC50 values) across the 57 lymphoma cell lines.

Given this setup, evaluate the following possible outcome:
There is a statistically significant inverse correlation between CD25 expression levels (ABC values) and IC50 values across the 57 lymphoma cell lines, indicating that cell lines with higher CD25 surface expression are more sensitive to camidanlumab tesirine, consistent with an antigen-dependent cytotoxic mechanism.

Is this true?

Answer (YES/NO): YES